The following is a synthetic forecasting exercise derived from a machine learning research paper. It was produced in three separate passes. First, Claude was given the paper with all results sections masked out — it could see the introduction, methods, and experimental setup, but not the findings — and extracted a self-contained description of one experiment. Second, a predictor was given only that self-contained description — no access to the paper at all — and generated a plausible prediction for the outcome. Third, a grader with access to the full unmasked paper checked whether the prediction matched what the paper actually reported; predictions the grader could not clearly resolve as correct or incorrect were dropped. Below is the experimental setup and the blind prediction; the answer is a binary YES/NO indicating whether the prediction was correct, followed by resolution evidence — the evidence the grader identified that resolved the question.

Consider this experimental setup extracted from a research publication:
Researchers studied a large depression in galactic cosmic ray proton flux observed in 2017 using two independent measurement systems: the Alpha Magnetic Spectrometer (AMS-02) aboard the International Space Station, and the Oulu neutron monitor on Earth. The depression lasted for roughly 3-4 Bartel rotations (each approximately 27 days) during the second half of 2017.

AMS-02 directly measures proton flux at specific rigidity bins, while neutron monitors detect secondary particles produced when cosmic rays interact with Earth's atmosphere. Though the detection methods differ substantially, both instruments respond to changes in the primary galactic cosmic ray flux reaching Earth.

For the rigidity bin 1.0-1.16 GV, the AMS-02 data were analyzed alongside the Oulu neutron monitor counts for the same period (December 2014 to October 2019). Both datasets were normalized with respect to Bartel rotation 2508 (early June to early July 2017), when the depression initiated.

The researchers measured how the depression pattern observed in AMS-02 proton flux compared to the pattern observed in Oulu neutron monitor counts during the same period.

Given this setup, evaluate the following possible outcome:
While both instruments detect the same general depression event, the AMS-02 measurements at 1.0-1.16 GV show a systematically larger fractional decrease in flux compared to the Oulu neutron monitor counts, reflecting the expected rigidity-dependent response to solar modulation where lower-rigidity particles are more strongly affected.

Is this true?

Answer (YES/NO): YES